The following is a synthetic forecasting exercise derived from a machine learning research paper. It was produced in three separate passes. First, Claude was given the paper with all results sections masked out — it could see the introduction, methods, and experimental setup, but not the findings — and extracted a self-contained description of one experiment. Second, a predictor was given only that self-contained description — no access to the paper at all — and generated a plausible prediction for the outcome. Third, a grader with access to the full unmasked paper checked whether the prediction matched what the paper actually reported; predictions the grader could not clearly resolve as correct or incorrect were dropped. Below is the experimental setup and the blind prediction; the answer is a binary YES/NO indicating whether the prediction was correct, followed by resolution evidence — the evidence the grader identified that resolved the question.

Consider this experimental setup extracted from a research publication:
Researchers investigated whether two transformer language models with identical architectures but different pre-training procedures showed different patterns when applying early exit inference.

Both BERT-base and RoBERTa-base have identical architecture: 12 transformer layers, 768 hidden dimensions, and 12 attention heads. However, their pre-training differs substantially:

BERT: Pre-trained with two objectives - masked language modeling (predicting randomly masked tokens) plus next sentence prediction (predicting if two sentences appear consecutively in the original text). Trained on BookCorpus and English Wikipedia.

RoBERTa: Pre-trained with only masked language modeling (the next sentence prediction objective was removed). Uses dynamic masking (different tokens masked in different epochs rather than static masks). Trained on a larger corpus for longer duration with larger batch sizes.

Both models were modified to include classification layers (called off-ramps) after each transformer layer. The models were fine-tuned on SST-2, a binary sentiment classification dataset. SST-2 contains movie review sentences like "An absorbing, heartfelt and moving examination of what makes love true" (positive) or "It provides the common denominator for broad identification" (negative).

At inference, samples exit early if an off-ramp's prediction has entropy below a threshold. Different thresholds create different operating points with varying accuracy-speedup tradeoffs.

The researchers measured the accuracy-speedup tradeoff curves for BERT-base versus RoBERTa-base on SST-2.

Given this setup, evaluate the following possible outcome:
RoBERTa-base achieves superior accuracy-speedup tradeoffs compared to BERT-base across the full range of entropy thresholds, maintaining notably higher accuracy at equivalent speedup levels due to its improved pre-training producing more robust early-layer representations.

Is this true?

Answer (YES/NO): NO